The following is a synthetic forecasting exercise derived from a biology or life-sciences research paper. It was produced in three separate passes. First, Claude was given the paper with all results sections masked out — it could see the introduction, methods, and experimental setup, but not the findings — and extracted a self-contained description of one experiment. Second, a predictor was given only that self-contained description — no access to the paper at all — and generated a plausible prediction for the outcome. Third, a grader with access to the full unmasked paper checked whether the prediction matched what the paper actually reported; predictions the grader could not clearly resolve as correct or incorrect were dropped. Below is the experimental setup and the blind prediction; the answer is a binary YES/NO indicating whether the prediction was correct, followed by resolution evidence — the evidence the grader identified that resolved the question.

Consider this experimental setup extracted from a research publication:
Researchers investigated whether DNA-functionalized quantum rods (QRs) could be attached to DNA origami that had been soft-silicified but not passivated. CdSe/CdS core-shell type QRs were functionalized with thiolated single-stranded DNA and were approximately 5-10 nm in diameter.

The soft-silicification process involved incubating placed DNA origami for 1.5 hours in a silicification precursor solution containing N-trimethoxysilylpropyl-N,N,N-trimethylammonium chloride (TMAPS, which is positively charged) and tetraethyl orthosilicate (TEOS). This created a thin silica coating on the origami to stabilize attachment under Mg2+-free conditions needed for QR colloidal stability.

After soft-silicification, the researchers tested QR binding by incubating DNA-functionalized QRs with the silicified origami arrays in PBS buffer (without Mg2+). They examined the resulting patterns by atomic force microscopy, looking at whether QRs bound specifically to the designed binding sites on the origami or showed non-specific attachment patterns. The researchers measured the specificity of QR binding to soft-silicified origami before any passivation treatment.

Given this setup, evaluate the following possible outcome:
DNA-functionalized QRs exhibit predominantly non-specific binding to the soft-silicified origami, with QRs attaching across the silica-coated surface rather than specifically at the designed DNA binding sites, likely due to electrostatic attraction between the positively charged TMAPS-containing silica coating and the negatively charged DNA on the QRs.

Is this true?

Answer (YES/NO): YES